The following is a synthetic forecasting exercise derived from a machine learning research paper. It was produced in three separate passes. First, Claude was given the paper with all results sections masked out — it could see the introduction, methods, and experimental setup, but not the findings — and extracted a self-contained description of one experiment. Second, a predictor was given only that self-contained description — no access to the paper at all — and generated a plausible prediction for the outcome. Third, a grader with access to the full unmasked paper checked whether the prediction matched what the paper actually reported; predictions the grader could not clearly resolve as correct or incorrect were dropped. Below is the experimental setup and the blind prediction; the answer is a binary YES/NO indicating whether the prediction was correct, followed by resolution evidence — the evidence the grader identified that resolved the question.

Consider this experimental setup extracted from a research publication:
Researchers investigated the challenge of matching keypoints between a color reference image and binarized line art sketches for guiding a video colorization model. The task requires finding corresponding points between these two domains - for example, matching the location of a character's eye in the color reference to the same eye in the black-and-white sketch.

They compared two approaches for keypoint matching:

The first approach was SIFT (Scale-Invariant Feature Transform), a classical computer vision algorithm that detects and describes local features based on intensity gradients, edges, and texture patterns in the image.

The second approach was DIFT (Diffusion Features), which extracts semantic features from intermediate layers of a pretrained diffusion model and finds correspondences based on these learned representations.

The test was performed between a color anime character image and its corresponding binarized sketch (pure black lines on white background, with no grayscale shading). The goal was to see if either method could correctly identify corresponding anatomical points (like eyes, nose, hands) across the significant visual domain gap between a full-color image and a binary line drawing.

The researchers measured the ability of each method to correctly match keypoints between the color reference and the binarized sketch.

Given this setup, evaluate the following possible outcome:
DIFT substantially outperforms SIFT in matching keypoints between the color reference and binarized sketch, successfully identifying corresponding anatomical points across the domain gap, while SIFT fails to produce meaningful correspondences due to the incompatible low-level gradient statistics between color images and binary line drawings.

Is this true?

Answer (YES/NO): YES